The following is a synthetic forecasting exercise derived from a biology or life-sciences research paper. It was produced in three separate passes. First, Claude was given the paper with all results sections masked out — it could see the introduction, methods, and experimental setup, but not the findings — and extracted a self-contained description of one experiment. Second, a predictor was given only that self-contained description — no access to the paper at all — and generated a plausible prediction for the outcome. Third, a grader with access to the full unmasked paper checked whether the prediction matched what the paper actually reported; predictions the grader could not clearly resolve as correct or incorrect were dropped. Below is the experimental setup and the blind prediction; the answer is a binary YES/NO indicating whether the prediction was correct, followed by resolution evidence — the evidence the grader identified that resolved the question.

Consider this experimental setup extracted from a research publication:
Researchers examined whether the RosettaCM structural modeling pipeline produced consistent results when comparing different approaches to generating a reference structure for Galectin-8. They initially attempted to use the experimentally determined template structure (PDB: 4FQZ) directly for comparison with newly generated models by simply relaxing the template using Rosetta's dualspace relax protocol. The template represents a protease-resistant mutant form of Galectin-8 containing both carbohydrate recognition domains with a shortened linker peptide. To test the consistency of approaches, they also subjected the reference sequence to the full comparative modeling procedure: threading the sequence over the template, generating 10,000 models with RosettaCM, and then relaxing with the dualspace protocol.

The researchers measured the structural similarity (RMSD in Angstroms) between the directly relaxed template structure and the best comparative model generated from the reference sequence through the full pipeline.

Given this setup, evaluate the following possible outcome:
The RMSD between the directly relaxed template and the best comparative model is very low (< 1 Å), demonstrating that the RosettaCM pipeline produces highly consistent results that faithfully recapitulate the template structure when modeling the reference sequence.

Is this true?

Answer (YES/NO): NO